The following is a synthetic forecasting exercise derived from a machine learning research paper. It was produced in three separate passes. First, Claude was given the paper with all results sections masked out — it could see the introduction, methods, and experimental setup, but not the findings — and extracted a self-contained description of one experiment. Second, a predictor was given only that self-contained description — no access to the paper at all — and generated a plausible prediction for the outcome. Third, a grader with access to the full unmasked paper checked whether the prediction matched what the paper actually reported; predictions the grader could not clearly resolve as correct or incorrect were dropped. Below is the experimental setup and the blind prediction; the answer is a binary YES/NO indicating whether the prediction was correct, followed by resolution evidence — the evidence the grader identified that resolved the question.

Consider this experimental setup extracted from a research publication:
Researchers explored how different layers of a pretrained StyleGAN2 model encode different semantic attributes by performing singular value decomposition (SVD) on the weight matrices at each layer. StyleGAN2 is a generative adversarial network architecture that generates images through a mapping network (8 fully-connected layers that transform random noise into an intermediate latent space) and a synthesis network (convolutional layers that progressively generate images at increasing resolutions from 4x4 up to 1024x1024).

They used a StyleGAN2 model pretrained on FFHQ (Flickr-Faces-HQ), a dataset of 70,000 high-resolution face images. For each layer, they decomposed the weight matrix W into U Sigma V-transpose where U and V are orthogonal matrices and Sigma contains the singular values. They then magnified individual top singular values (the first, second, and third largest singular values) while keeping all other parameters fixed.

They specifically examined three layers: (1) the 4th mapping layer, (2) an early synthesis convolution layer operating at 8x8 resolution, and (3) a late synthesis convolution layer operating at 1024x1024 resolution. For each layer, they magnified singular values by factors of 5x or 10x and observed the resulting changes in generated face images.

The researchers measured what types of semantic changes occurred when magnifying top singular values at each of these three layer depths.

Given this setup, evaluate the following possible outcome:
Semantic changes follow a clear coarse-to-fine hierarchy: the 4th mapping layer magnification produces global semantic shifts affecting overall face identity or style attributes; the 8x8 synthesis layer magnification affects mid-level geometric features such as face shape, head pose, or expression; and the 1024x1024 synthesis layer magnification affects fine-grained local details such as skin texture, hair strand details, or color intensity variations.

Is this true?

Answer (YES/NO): NO